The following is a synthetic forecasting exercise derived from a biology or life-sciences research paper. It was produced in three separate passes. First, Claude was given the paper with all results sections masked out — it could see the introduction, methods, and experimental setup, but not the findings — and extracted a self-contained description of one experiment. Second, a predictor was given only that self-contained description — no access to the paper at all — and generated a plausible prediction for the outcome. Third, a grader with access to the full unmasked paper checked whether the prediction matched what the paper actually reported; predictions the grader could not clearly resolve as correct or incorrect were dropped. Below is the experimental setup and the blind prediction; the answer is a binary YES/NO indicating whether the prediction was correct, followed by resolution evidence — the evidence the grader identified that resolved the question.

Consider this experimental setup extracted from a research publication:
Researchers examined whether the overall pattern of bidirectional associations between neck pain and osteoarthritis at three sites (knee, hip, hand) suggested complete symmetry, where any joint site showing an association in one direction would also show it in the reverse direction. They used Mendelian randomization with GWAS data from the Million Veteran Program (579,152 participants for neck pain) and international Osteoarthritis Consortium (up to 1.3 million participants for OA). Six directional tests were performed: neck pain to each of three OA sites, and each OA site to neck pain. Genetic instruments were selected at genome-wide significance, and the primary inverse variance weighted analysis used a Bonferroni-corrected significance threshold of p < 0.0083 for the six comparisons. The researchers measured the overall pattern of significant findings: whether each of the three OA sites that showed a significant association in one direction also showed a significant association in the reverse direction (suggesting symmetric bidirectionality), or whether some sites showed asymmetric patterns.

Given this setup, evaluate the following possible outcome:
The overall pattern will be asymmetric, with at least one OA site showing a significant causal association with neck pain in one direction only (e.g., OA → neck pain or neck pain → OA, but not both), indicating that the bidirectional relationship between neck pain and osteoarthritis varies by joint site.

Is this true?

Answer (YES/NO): YES